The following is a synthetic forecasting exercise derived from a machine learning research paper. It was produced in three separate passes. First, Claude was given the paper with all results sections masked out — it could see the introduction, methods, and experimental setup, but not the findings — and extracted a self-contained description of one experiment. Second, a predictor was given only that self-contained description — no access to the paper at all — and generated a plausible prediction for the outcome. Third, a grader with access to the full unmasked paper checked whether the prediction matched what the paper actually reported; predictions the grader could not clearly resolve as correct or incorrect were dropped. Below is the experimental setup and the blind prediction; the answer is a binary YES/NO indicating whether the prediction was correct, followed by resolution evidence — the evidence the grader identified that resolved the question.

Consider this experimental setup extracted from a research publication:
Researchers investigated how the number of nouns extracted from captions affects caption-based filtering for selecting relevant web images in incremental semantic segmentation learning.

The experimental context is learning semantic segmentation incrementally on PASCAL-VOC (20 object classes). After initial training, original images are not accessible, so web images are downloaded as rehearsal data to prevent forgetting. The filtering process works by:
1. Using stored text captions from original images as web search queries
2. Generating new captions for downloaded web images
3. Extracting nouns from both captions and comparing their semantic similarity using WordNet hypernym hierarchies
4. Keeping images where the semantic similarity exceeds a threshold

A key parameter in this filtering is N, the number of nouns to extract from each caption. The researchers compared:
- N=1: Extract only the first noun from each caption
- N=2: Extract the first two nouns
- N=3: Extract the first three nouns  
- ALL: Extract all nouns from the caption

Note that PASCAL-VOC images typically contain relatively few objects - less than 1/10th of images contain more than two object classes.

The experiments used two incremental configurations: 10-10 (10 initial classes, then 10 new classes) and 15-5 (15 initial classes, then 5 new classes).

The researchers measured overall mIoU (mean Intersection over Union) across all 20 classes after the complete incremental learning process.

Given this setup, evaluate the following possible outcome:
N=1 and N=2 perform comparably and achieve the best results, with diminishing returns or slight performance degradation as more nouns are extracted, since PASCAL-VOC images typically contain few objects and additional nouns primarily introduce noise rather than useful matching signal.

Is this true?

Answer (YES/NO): NO